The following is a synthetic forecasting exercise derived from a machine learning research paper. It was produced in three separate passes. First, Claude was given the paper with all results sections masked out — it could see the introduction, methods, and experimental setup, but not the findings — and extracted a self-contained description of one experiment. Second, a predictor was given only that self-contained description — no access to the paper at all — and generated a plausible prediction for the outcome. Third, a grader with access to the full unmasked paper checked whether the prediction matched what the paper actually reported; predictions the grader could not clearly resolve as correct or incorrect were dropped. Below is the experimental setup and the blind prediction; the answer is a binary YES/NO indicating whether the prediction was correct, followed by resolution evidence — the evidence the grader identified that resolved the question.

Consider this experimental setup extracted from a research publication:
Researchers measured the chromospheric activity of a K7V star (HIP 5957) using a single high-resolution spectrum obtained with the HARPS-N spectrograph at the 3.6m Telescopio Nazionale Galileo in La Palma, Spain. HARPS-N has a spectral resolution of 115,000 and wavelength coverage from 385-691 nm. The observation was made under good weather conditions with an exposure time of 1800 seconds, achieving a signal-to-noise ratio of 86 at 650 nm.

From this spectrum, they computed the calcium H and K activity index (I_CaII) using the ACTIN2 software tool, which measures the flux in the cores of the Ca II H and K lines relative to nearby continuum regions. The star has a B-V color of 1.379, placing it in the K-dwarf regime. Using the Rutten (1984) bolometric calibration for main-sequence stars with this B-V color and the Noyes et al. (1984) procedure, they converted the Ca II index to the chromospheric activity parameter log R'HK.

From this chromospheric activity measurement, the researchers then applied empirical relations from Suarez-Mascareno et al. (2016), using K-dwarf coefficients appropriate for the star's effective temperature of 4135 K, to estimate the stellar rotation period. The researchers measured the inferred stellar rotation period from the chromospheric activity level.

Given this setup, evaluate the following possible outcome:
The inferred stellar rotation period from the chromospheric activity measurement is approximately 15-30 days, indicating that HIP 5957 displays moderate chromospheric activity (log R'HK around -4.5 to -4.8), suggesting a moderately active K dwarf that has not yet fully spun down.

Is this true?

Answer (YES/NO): NO